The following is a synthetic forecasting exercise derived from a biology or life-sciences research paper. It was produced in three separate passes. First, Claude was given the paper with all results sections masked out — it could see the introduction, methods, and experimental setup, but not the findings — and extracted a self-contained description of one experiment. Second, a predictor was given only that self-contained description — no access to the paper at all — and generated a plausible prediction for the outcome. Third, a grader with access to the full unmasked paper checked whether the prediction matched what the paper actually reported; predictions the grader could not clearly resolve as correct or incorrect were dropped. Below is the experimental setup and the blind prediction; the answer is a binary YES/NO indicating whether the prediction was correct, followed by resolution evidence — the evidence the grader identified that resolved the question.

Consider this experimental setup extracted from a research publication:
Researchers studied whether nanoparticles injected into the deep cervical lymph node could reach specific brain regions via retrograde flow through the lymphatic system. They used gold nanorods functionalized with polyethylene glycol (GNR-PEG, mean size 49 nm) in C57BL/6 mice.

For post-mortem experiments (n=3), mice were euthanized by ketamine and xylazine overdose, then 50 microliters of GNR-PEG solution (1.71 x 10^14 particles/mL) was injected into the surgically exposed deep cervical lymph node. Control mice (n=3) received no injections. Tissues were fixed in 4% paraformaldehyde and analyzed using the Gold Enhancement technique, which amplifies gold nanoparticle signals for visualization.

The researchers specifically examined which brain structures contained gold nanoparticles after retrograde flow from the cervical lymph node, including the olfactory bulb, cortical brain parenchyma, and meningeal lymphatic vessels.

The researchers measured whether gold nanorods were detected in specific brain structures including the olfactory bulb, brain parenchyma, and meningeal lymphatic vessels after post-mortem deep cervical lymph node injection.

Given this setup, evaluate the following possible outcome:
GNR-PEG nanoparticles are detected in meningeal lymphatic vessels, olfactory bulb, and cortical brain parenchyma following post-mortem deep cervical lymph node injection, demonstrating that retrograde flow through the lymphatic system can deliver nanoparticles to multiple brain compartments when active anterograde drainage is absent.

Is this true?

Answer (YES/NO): YES